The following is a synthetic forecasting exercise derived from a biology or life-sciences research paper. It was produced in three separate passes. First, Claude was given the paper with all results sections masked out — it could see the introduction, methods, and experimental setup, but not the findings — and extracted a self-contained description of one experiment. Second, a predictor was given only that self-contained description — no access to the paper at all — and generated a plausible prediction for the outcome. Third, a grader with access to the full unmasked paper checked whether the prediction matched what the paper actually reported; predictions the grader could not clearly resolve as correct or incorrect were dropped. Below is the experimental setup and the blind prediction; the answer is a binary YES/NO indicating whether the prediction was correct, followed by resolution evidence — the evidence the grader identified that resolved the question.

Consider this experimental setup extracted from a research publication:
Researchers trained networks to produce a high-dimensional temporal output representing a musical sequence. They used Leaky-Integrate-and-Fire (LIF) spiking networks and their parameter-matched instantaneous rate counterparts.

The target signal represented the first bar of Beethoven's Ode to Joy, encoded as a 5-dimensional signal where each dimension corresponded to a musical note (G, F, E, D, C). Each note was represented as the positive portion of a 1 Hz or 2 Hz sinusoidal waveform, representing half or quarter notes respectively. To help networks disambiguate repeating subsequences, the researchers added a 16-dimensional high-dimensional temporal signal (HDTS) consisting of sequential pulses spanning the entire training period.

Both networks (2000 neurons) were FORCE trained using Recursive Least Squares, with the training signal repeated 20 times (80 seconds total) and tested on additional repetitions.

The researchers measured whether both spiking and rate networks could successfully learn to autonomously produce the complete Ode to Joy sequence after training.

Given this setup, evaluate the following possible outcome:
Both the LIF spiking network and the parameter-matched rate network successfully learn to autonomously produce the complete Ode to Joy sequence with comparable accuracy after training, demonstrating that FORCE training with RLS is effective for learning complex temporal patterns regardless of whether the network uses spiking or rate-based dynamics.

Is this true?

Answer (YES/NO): YES